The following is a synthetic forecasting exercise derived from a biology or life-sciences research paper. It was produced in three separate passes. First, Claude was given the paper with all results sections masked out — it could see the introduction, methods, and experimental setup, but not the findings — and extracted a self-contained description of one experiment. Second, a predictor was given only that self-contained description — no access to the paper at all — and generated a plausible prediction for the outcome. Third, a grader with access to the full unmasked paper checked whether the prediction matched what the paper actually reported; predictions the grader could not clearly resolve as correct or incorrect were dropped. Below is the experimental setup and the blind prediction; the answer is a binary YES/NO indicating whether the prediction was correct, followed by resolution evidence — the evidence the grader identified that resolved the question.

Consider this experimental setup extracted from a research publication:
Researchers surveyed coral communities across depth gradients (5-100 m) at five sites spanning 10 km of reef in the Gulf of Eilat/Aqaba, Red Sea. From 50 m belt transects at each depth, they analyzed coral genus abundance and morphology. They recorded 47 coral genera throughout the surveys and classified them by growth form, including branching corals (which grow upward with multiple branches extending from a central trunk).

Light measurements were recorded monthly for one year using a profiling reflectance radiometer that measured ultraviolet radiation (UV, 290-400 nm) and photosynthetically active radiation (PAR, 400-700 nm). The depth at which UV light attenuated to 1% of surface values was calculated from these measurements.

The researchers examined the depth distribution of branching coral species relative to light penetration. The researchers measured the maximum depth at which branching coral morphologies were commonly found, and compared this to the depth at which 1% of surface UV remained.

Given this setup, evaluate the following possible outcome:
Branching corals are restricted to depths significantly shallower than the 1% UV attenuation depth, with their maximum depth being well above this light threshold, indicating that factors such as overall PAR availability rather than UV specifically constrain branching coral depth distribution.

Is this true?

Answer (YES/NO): NO